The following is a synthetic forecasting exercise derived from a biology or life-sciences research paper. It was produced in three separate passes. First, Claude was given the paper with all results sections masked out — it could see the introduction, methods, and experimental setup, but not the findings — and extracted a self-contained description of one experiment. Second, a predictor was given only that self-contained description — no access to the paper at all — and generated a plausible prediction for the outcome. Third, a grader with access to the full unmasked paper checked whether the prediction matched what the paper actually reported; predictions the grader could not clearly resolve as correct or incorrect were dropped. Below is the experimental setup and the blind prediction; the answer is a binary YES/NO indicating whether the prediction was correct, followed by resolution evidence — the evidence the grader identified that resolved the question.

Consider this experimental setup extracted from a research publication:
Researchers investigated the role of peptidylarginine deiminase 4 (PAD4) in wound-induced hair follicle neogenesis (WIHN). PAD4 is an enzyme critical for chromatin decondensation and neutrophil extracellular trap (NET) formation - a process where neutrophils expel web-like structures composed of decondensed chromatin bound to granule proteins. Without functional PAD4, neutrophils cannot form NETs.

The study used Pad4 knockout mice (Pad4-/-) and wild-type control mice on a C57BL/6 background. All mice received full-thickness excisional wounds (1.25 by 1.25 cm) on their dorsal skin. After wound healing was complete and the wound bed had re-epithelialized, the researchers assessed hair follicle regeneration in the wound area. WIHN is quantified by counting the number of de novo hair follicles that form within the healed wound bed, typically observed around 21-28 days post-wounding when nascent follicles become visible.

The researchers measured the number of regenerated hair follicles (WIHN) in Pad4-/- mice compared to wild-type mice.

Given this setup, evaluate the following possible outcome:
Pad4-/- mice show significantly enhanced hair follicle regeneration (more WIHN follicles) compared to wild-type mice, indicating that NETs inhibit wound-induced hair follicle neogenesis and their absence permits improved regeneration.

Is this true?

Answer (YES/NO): YES